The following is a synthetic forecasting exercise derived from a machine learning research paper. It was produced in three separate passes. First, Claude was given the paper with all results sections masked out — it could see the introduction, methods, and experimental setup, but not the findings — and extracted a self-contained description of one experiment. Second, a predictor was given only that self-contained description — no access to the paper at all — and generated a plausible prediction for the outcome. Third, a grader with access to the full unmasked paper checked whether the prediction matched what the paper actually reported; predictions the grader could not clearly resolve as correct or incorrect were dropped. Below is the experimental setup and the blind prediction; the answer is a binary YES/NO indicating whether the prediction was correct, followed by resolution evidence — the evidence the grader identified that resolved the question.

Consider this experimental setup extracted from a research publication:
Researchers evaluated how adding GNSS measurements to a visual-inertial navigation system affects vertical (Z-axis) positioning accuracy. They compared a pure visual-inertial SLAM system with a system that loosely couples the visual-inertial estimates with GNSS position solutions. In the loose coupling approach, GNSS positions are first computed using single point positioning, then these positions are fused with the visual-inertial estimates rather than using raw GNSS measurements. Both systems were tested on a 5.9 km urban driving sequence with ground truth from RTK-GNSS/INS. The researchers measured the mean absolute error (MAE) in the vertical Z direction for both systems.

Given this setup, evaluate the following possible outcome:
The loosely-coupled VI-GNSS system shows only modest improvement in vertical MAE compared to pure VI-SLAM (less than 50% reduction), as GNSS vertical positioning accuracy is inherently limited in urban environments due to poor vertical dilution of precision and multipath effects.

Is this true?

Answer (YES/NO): NO